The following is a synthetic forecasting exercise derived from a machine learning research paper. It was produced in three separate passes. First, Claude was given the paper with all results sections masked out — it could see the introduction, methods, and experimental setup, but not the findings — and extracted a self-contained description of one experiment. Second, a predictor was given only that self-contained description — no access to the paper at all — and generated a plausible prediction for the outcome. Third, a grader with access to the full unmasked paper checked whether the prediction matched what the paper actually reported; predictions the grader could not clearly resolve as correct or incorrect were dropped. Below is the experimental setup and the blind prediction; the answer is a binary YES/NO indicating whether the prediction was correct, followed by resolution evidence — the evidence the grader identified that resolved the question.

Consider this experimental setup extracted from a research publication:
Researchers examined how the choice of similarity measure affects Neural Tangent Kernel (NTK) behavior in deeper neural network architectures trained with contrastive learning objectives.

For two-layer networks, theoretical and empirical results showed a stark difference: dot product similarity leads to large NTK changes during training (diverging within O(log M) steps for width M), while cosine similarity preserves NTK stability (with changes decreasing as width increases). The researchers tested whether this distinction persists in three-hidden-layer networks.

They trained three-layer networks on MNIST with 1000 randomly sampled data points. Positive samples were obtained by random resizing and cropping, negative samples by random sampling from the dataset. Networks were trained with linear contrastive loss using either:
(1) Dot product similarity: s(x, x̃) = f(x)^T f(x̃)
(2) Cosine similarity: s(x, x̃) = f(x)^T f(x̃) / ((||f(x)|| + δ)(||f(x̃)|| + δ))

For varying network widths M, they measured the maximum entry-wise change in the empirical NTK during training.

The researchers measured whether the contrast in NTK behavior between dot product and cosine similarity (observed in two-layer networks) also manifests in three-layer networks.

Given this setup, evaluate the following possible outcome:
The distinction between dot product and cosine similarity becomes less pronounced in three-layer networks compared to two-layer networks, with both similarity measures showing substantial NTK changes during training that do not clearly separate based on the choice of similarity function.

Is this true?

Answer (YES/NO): NO